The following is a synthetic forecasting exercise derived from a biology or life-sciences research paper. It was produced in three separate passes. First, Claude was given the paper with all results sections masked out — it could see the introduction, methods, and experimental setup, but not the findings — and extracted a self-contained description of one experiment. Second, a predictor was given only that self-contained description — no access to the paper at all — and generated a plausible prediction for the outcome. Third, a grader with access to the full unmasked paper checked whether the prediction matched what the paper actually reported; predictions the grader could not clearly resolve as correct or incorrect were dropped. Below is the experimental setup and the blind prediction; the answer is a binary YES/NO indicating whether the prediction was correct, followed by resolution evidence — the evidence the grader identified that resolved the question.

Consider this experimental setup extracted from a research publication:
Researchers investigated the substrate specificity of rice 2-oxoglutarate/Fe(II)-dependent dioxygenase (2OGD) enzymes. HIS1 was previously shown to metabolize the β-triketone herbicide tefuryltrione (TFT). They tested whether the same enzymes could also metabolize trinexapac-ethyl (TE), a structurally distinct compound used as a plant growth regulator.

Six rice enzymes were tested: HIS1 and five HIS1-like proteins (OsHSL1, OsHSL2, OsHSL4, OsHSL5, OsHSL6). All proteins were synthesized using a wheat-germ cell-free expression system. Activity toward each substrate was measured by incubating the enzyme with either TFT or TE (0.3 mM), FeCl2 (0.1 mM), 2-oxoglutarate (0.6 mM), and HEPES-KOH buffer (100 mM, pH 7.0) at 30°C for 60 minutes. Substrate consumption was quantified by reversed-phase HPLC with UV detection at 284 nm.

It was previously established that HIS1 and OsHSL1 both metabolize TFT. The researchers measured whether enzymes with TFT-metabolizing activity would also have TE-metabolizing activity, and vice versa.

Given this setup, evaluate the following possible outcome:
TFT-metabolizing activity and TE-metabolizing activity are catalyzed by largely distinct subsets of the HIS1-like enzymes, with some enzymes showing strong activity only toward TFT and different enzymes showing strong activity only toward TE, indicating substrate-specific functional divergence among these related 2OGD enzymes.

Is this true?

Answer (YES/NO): YES